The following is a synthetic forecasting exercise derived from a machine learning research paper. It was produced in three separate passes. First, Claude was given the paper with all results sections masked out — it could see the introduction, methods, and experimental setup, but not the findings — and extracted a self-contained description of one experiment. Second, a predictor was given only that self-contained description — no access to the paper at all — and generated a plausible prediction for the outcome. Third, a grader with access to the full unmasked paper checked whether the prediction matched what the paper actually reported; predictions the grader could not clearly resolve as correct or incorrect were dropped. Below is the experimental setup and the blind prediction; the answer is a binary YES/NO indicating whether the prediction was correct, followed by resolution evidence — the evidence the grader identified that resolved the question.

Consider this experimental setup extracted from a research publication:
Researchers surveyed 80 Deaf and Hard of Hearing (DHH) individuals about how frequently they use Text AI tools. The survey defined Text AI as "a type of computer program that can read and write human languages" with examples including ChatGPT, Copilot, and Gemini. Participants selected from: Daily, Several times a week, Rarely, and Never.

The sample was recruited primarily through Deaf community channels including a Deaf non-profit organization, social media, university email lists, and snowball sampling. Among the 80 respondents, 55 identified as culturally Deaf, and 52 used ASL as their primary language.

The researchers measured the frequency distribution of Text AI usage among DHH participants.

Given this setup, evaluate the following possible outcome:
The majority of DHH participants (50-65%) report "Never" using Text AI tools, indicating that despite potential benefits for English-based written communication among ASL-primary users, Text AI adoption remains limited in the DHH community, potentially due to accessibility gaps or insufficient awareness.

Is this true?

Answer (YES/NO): NO